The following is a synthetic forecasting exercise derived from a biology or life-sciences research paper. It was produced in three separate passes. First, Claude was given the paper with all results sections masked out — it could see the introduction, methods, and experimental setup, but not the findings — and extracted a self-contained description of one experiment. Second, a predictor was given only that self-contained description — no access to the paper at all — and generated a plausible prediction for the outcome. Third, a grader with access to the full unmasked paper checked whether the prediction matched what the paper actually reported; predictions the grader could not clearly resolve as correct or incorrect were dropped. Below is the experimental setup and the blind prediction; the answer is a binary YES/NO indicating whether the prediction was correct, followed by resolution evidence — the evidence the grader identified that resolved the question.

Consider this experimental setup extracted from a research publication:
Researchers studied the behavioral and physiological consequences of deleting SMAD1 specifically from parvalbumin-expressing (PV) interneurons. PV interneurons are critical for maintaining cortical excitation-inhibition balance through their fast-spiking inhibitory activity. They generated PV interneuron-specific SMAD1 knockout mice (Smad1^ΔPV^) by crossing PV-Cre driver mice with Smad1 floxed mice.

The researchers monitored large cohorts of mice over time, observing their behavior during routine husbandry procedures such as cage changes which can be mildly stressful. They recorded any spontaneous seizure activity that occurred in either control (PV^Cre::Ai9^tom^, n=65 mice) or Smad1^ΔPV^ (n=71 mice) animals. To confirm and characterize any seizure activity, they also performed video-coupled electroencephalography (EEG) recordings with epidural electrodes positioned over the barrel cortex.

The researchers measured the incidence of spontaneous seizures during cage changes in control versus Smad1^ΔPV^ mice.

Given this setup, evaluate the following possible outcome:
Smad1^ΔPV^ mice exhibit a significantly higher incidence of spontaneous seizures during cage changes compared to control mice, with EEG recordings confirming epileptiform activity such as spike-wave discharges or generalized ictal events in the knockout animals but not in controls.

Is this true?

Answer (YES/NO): YES